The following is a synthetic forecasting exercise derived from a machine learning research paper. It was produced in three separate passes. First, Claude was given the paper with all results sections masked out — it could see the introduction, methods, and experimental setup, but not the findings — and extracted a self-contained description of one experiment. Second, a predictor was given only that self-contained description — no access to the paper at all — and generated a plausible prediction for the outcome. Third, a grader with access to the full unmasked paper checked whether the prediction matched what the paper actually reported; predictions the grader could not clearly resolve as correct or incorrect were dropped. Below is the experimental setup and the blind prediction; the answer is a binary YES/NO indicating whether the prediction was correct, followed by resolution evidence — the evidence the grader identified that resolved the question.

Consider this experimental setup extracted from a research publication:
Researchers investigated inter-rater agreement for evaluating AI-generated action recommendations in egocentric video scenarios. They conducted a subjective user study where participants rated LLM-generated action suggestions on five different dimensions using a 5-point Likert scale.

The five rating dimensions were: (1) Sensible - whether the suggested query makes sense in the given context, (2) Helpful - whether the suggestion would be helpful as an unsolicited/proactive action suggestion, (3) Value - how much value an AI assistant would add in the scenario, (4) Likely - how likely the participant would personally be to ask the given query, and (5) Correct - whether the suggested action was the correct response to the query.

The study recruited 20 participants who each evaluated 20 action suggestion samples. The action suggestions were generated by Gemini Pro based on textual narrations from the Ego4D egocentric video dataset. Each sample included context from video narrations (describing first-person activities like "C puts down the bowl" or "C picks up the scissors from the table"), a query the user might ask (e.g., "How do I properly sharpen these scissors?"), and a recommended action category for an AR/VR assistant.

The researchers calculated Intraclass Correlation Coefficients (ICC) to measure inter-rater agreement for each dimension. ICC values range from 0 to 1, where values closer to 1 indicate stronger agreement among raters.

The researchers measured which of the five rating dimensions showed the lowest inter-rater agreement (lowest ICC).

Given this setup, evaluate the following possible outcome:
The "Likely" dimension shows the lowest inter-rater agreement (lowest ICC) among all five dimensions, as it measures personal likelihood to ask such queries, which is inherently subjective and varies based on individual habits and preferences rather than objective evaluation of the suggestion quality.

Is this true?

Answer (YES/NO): NO